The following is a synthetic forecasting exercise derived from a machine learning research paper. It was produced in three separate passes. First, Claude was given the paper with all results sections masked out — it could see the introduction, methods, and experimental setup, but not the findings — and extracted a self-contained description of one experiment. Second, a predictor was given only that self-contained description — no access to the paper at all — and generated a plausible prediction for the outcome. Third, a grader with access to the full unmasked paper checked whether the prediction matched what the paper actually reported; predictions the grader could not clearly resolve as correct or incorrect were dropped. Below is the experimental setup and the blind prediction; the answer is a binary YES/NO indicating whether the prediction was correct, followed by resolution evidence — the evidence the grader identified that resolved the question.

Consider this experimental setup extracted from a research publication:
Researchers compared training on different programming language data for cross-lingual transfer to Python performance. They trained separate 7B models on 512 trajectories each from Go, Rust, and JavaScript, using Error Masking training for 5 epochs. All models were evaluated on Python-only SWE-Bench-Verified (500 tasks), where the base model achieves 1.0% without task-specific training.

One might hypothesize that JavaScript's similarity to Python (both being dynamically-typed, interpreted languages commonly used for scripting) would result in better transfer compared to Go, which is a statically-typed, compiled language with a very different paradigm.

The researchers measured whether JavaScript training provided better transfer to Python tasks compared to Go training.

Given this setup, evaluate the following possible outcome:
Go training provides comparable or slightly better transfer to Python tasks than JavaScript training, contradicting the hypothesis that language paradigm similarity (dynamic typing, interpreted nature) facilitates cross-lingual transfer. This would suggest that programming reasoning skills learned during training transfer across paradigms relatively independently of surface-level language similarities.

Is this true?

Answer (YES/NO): YES